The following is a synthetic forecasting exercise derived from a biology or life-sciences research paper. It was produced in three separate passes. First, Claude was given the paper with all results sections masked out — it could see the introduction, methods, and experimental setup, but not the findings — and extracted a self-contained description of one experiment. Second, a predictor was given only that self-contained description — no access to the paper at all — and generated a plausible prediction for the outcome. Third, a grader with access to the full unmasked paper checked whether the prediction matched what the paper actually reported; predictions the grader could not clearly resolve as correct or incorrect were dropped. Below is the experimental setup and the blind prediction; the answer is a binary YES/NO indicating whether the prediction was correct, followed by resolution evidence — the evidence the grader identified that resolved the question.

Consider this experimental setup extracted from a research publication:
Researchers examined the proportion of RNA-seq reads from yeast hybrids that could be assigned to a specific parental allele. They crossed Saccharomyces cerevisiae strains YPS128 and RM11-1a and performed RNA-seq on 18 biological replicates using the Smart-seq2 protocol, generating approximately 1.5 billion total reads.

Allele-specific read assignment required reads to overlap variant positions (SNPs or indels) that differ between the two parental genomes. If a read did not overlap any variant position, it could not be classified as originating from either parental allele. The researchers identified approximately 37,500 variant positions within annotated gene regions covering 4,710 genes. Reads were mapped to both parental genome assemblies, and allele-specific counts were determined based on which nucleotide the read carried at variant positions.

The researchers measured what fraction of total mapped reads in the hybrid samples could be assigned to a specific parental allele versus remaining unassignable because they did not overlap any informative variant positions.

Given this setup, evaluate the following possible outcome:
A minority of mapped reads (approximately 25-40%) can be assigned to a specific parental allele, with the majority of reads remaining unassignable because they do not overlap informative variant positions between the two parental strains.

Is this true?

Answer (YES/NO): NO